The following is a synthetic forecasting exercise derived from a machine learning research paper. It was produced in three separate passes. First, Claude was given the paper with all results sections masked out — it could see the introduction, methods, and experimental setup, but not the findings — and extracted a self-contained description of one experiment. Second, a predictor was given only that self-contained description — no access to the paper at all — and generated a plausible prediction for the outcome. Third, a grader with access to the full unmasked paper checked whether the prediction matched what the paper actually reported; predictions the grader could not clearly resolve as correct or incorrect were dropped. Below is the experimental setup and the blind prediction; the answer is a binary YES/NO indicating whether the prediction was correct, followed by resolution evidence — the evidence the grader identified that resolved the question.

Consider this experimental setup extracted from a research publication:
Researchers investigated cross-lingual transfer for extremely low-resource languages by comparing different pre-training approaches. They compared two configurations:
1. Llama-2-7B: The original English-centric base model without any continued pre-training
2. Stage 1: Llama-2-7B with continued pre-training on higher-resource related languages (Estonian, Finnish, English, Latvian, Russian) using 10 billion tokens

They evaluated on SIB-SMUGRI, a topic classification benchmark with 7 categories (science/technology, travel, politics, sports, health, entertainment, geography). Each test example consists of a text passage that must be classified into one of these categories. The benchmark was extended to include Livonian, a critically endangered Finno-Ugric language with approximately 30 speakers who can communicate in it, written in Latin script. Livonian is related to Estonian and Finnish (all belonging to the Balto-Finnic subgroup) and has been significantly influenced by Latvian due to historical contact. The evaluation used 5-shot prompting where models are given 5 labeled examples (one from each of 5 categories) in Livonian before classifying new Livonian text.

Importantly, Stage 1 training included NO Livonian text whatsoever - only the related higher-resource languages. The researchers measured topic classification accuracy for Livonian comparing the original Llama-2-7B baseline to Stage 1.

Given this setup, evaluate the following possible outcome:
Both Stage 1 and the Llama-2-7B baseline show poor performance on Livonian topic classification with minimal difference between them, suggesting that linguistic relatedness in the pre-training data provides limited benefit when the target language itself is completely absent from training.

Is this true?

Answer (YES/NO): NO